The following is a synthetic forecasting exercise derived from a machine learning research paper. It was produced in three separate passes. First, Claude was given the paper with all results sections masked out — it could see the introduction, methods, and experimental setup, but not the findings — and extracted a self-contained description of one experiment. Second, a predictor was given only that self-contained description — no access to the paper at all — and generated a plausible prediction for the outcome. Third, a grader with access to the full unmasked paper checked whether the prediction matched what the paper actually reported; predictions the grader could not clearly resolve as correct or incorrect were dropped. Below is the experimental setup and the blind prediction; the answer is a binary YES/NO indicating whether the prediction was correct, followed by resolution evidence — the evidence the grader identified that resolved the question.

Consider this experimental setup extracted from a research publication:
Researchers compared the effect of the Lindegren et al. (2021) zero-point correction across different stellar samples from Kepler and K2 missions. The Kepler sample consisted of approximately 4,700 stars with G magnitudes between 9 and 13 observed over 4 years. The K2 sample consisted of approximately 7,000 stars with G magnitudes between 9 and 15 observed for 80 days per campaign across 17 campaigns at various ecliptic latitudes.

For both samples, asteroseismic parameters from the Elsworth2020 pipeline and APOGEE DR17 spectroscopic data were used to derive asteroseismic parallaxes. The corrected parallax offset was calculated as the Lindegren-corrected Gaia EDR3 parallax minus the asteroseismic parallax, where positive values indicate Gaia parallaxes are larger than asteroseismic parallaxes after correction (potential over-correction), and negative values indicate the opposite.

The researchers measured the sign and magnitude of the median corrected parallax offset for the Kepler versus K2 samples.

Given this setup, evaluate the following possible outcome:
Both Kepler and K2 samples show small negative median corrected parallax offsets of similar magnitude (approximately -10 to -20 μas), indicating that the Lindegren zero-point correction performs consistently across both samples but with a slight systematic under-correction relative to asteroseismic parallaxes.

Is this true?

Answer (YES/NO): NO